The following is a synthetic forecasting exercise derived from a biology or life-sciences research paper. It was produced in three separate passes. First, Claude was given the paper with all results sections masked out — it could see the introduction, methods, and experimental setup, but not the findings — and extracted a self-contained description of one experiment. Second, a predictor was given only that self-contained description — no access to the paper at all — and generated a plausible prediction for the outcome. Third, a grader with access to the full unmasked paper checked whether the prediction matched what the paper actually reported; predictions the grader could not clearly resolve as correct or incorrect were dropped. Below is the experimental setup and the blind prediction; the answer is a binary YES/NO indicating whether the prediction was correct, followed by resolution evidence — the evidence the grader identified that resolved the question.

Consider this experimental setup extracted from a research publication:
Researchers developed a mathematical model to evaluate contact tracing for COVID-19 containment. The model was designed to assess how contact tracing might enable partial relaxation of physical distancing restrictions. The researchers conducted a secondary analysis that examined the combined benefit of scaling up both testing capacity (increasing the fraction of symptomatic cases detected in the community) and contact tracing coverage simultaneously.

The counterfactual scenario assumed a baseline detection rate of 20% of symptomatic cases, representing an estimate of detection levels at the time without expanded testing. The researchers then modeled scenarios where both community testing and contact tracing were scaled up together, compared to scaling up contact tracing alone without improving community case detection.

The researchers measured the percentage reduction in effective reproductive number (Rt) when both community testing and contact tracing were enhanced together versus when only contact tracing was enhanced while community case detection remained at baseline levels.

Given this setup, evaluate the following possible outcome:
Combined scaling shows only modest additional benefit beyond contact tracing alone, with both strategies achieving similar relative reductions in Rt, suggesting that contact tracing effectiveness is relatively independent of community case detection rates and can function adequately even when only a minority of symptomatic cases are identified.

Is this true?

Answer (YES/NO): NO